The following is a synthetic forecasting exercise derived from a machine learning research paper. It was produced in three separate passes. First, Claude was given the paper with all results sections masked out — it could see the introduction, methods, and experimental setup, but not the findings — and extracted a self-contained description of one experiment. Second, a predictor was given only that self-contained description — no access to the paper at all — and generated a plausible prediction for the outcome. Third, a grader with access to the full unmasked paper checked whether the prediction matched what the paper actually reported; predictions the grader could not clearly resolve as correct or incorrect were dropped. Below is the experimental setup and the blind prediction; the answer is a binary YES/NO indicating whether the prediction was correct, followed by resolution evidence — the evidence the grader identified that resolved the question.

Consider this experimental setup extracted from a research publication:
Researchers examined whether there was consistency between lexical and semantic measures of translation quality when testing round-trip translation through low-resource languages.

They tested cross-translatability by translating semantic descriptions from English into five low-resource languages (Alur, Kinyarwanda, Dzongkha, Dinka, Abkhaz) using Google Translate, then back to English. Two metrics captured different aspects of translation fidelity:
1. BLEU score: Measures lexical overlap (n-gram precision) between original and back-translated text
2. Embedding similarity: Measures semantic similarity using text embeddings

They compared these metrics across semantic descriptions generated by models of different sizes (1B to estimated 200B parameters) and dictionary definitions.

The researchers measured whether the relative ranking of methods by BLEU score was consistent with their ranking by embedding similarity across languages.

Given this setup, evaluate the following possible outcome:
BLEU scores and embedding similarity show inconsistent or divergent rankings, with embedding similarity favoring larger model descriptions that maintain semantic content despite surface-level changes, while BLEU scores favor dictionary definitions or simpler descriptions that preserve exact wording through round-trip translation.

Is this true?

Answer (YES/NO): NO